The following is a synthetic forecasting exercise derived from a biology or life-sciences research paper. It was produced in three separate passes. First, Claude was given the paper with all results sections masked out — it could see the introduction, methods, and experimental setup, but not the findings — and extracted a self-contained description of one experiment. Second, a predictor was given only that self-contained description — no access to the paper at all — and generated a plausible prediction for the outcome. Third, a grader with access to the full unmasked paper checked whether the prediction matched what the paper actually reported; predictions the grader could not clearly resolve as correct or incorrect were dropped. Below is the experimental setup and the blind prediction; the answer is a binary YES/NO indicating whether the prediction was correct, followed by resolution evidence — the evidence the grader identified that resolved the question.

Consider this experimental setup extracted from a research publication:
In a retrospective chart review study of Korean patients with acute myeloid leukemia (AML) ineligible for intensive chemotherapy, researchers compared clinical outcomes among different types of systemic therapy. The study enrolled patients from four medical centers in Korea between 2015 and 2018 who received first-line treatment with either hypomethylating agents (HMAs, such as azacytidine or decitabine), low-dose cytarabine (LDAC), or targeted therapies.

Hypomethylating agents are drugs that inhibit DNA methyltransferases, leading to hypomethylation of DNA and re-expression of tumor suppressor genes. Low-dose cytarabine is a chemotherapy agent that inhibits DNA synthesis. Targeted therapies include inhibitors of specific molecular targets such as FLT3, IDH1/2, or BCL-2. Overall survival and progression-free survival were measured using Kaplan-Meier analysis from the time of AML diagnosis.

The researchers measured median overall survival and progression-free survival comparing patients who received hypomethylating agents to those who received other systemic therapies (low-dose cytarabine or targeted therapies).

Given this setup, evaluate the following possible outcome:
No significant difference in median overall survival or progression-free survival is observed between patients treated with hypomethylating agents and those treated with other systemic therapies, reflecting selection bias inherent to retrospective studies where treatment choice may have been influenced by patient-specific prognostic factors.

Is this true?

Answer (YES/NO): YES